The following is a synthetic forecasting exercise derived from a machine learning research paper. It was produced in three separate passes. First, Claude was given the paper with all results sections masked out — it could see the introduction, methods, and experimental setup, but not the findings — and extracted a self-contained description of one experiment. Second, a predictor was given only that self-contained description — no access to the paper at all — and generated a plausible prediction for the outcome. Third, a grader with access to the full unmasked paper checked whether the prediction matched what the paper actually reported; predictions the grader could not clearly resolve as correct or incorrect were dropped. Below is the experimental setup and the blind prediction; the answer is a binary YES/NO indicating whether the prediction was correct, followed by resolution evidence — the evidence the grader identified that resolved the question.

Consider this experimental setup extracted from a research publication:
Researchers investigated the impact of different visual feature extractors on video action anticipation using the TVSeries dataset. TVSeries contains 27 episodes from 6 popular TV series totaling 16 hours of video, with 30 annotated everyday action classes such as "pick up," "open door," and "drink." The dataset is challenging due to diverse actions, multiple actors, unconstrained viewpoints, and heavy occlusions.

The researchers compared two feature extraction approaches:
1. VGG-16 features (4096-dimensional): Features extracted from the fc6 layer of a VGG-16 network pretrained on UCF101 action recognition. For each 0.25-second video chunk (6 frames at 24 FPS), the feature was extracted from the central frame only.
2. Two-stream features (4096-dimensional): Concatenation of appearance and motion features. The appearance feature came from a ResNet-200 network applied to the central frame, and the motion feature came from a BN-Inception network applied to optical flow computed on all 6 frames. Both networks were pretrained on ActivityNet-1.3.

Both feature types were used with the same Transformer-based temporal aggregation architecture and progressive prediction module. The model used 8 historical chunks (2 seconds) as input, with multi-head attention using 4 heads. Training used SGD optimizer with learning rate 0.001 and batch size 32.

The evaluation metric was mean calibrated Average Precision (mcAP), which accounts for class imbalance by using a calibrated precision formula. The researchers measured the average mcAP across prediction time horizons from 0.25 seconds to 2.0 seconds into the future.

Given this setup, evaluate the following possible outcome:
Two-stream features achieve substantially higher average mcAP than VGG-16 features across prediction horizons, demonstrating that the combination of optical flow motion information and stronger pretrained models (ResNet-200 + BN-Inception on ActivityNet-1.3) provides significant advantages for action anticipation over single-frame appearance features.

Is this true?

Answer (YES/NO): YES